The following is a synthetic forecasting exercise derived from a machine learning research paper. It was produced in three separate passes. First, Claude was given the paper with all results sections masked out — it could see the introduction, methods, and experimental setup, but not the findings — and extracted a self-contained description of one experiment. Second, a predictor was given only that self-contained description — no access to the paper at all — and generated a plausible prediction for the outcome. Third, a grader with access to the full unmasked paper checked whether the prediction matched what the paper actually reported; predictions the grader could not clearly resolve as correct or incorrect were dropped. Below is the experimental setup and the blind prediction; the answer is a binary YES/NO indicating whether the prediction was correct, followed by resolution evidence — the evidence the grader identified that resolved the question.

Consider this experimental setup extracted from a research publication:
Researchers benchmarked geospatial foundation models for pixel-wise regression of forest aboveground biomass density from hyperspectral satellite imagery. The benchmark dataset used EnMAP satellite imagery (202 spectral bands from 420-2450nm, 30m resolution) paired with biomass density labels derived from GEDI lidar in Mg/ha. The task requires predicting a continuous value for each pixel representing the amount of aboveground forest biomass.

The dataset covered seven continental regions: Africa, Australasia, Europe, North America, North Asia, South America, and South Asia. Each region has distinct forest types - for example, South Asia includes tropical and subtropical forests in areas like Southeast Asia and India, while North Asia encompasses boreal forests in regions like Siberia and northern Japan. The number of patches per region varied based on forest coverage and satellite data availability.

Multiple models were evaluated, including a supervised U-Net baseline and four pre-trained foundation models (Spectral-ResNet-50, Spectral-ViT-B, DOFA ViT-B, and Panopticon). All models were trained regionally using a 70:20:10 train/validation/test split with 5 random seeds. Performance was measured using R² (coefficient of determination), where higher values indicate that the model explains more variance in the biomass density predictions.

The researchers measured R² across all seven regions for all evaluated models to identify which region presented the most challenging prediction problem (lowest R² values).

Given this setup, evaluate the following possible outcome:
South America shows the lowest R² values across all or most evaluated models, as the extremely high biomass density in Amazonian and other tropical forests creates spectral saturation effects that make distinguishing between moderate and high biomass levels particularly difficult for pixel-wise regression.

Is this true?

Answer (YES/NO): NO